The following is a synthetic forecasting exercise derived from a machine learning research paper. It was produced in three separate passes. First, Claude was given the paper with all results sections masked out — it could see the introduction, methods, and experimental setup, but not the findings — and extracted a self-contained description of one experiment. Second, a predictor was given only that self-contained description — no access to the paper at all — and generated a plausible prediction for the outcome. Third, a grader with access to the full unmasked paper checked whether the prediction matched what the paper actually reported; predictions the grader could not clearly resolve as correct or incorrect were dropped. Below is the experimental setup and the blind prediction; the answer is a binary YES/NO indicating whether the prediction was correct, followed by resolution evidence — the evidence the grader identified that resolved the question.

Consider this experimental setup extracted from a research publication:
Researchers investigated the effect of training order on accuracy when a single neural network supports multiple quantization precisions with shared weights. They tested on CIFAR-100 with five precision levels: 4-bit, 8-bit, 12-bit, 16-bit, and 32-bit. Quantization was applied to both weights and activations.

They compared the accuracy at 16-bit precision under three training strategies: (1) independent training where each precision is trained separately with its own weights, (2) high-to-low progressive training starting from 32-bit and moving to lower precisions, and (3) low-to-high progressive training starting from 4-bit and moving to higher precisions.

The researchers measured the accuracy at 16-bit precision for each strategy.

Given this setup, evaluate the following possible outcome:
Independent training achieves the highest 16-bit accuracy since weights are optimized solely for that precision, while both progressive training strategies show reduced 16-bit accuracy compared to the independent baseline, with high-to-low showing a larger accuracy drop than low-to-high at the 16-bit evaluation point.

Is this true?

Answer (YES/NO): YES